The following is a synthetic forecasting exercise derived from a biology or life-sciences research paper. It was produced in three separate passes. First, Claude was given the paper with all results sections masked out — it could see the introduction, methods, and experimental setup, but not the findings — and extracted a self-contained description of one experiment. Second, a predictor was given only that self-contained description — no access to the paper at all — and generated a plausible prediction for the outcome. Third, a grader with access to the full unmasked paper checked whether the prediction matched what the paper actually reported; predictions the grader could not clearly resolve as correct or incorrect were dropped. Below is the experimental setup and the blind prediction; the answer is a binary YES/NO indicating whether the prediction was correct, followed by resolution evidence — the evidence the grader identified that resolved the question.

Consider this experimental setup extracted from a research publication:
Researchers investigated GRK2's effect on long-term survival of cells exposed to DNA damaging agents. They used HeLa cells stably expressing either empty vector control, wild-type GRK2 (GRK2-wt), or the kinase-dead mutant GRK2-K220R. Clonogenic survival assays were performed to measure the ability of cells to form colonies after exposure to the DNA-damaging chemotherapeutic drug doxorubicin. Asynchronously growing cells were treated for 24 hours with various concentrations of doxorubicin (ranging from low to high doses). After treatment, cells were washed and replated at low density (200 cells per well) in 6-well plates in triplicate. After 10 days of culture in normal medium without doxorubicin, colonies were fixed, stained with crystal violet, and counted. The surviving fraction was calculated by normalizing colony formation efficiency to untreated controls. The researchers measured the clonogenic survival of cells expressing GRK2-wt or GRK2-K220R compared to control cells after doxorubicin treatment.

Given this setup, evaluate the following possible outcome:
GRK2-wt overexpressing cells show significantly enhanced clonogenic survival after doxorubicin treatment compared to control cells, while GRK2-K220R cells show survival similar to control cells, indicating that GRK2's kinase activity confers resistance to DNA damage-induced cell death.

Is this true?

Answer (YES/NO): NO